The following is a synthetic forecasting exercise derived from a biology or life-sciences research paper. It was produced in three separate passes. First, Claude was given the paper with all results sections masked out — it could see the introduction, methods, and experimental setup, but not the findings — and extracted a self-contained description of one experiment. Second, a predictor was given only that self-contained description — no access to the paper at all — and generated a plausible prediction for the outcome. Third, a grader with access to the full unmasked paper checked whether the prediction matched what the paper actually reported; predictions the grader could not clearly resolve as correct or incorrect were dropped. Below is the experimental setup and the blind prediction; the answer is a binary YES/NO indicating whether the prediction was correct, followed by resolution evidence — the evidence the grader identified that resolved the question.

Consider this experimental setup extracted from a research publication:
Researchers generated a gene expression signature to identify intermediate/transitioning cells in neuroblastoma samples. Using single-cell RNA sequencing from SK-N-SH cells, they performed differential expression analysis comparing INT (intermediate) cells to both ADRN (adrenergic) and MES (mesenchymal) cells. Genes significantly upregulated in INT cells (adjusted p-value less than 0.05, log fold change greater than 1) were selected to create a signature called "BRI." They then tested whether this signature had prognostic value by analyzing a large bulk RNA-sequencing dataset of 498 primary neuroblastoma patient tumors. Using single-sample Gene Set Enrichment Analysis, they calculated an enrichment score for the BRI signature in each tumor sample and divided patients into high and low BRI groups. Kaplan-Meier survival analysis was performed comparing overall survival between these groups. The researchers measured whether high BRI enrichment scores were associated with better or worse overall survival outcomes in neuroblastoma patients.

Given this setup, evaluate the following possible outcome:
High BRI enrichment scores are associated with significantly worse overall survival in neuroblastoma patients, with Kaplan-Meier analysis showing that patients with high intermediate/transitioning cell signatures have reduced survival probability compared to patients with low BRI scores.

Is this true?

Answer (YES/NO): YES